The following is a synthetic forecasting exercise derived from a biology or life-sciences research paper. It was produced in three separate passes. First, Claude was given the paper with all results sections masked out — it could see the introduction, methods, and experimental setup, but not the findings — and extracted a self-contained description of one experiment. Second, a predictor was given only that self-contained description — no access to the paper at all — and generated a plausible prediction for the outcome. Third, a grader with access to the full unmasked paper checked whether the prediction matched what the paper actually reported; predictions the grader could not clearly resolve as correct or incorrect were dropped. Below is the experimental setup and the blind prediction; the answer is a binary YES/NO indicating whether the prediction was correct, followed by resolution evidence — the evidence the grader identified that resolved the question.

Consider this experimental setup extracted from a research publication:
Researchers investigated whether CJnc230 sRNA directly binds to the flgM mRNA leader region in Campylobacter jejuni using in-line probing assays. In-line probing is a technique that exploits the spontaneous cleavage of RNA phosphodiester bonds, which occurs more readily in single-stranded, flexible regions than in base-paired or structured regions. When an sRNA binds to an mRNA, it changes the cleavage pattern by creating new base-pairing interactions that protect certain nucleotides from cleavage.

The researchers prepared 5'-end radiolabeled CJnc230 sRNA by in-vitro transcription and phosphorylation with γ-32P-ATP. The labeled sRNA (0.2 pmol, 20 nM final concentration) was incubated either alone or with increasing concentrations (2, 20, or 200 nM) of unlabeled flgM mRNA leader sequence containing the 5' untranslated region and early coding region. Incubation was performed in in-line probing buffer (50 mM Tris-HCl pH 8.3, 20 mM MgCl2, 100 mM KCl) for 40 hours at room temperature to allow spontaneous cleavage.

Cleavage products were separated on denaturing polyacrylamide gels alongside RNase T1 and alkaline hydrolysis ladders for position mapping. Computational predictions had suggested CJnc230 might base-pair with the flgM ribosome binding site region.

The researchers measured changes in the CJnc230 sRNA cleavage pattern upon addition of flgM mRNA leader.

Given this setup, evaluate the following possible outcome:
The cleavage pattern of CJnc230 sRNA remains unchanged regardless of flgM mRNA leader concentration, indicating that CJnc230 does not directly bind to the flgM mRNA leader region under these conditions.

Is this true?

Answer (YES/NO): NO